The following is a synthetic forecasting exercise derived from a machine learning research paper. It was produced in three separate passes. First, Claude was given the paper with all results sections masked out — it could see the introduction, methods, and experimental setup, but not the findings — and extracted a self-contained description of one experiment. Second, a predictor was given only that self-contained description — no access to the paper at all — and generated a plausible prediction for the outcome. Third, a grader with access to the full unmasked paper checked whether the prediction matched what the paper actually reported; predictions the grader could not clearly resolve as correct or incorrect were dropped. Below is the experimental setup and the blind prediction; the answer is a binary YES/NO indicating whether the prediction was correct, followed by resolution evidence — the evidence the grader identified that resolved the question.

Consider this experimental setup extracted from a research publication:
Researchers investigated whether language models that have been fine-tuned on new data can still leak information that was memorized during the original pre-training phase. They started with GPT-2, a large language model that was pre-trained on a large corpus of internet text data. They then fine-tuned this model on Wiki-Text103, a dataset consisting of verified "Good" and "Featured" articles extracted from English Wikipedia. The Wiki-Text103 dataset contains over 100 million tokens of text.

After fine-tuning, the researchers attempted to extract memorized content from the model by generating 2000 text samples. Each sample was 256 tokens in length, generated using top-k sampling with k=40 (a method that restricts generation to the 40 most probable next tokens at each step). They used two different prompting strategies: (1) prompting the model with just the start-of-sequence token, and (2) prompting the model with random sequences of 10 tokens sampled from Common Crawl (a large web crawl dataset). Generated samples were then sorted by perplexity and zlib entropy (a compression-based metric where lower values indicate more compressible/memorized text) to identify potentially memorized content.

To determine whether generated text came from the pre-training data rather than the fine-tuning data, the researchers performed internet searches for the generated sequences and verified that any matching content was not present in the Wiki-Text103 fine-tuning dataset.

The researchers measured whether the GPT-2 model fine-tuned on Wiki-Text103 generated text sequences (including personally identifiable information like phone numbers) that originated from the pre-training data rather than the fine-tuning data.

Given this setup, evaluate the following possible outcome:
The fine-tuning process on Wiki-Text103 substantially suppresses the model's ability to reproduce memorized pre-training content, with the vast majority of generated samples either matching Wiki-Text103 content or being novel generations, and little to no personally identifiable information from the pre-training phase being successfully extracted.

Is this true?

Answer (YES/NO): NO